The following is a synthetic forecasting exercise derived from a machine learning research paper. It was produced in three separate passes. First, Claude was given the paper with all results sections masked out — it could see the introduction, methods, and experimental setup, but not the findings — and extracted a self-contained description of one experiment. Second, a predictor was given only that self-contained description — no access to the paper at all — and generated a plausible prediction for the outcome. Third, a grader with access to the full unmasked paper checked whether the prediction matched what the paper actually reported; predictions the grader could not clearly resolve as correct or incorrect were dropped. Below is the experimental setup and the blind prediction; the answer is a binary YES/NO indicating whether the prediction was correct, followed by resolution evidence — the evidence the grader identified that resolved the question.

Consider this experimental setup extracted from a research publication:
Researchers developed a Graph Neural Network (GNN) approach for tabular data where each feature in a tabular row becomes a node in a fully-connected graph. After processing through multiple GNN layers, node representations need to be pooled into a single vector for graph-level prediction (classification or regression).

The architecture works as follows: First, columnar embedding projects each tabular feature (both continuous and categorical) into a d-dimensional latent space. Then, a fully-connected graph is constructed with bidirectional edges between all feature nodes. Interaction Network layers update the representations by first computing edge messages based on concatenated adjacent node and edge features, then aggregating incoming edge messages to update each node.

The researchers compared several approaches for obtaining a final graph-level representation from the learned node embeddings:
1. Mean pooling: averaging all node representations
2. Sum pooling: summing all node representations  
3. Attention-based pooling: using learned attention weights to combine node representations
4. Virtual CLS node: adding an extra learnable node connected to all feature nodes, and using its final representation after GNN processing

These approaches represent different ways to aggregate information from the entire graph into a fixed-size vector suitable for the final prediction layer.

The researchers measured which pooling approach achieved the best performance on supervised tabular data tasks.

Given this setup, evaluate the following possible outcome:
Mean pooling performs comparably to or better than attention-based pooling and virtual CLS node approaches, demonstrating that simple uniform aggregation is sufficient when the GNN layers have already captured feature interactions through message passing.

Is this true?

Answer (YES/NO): NO